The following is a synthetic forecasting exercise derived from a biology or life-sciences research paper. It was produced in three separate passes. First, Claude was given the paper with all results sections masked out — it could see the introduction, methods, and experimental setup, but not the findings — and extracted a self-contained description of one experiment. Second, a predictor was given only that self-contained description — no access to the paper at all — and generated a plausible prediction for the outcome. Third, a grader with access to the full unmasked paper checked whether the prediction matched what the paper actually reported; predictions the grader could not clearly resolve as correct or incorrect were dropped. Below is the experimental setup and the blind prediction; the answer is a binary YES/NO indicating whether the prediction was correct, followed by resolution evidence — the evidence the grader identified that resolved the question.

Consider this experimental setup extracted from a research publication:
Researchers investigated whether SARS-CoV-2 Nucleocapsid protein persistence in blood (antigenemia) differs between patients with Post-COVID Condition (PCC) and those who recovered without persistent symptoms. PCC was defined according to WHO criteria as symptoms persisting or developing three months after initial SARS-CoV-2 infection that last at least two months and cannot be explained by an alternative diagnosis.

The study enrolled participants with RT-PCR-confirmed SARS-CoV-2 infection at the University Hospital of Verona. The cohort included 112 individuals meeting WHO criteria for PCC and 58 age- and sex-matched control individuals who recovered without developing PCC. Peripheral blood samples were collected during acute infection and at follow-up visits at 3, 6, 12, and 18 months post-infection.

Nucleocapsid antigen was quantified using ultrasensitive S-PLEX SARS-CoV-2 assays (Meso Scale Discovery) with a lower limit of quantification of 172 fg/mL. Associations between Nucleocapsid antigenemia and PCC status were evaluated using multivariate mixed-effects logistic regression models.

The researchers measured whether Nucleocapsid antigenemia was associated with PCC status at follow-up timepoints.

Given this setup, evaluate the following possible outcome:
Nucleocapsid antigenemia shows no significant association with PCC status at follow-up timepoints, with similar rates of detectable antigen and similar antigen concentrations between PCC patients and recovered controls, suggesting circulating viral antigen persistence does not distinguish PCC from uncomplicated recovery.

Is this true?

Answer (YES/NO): YES